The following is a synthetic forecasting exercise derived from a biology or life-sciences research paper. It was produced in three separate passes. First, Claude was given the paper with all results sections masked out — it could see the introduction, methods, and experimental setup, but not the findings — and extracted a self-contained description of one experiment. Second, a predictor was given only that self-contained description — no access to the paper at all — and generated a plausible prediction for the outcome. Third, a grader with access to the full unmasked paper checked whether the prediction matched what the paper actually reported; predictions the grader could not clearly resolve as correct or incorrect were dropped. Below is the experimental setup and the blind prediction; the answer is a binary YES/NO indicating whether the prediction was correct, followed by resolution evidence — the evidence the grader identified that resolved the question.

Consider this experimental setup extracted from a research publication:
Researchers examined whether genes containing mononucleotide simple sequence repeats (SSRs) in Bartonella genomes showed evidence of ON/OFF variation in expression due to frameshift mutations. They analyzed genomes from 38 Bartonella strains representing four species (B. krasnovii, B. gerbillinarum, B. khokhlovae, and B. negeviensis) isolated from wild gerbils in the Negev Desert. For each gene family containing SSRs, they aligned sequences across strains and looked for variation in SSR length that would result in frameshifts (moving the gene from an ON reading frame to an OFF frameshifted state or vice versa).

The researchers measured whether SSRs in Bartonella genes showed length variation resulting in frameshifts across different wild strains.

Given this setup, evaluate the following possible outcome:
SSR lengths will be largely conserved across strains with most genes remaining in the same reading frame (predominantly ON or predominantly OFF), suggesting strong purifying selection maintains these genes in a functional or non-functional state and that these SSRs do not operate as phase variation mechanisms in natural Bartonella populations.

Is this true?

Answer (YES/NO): NO